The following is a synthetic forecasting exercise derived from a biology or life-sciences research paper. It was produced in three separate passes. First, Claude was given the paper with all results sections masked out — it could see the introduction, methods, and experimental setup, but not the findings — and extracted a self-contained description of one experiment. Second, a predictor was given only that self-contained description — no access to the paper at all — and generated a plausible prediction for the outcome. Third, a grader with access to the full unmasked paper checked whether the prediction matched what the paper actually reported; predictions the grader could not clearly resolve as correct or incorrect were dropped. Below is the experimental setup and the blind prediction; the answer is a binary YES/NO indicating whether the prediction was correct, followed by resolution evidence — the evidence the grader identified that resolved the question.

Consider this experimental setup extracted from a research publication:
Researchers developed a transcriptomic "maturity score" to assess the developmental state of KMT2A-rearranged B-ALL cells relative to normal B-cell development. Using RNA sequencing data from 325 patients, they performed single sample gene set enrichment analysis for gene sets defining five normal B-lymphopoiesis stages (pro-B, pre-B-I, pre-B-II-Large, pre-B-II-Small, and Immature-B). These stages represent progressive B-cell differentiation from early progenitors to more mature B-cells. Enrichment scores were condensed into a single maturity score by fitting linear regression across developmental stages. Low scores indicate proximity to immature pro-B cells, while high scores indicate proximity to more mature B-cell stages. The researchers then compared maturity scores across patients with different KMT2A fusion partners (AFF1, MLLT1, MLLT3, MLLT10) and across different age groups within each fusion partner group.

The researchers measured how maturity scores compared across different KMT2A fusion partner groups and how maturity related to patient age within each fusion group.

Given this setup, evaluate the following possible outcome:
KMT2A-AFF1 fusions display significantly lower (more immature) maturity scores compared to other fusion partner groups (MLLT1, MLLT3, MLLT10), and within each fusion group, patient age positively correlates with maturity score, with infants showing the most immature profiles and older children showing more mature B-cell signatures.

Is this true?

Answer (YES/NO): NO